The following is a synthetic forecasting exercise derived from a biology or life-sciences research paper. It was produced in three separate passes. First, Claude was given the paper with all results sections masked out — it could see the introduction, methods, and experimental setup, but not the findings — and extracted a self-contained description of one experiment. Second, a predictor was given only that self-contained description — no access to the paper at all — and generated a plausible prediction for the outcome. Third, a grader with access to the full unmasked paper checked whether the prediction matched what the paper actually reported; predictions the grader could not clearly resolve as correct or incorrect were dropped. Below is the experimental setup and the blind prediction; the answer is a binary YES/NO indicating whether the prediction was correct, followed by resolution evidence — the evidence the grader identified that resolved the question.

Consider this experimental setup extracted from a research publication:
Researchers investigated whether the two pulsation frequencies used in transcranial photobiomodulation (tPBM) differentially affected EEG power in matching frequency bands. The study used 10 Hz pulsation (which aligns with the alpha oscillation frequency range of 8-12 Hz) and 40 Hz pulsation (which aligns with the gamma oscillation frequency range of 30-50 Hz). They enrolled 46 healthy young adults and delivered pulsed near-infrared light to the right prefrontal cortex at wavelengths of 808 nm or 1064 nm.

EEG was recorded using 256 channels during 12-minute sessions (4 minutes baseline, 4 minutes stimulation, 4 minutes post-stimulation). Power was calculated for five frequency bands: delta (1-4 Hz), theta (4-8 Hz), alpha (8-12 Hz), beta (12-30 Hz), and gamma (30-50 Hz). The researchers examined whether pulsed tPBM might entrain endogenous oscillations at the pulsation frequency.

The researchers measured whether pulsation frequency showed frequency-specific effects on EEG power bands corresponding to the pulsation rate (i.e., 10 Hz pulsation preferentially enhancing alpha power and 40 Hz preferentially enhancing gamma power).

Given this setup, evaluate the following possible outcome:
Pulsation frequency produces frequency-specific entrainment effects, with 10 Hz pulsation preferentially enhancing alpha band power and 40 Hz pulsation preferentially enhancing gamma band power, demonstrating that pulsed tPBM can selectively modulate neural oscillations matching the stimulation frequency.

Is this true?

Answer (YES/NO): NO